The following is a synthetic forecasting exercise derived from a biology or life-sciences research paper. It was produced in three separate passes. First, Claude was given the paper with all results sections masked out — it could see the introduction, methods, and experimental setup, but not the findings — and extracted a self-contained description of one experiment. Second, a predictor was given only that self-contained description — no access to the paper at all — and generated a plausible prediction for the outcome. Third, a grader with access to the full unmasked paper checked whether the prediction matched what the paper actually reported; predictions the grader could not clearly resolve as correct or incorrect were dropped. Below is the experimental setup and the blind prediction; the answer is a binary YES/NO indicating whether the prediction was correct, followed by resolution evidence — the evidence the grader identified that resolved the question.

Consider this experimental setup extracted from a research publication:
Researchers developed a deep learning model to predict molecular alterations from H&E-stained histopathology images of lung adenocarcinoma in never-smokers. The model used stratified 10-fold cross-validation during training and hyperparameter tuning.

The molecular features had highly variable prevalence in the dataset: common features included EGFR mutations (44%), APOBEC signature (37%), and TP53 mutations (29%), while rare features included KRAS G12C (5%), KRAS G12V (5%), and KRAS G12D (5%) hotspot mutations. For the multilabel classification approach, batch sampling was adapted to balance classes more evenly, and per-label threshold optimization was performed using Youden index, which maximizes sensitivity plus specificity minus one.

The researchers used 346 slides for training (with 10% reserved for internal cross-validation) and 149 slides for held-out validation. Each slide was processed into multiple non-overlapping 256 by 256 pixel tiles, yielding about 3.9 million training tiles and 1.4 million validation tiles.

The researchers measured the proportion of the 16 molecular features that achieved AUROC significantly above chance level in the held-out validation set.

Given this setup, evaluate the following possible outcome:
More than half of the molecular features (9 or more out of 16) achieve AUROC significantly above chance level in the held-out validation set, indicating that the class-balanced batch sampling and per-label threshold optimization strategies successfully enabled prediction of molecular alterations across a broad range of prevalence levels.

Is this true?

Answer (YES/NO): YES